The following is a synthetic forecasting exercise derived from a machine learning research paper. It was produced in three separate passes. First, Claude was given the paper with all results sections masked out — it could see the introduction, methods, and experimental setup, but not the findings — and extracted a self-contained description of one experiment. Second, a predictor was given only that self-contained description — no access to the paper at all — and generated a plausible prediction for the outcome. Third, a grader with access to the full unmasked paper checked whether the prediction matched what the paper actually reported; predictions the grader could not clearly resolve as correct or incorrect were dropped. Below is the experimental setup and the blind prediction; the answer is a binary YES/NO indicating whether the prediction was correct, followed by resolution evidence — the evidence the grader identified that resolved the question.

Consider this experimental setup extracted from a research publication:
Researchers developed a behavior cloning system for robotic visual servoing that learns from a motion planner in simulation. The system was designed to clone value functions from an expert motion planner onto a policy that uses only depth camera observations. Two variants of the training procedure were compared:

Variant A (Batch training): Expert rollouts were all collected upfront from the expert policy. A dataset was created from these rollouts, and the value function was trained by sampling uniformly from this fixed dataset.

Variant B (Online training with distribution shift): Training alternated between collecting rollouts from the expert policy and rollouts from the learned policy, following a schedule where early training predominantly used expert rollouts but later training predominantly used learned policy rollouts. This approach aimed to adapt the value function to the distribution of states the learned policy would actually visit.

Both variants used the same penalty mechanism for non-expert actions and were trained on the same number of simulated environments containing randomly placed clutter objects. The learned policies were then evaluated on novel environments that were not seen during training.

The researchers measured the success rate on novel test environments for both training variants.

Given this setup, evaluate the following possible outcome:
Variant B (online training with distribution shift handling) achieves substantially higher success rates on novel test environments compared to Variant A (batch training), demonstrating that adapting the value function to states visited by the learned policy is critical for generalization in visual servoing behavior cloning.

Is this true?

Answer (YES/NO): NO